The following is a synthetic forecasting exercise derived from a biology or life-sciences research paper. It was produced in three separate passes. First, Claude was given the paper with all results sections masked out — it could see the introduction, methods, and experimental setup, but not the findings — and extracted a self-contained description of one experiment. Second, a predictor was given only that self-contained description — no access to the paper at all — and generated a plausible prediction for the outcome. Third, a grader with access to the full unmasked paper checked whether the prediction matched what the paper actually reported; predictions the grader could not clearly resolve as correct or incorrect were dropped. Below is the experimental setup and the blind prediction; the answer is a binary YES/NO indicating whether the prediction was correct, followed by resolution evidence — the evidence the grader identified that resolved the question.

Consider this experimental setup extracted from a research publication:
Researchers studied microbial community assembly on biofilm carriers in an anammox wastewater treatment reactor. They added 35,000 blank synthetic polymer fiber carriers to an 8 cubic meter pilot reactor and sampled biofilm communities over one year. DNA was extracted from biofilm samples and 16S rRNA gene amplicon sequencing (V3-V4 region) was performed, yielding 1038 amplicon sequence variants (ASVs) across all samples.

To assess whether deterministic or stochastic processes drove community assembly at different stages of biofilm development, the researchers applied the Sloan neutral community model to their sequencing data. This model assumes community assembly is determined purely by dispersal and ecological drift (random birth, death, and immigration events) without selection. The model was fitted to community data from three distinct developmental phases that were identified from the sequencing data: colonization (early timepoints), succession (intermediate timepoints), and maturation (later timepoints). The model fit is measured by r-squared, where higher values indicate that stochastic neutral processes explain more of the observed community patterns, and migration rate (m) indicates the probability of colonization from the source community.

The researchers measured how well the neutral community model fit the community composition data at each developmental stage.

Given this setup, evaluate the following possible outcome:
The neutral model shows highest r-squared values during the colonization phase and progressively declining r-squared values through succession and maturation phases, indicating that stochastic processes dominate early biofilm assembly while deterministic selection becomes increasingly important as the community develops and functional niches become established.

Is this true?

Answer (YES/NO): NO